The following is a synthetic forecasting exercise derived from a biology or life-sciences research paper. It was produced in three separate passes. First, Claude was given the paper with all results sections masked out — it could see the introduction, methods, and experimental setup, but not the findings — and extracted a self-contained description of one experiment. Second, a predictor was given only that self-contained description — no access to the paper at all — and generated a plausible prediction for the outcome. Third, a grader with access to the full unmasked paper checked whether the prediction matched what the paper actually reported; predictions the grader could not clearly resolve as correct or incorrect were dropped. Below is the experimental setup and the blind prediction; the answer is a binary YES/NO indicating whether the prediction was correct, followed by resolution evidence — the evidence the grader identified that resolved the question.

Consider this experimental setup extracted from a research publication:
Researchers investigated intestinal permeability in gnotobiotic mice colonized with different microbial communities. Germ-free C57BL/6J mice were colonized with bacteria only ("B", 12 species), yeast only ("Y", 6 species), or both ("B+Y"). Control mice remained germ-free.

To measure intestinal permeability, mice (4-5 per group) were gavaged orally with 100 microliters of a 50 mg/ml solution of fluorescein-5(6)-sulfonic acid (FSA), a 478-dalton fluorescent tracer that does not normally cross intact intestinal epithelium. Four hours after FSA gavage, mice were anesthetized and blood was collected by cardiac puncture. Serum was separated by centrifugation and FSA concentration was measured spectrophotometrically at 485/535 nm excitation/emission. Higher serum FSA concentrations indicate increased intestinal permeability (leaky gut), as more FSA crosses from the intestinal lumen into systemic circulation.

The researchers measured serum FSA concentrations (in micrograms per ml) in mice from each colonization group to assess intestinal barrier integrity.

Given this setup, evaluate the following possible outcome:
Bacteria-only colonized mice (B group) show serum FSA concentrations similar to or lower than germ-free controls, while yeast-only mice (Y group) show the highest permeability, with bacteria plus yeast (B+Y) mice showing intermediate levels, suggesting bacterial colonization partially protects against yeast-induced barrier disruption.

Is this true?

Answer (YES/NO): NO